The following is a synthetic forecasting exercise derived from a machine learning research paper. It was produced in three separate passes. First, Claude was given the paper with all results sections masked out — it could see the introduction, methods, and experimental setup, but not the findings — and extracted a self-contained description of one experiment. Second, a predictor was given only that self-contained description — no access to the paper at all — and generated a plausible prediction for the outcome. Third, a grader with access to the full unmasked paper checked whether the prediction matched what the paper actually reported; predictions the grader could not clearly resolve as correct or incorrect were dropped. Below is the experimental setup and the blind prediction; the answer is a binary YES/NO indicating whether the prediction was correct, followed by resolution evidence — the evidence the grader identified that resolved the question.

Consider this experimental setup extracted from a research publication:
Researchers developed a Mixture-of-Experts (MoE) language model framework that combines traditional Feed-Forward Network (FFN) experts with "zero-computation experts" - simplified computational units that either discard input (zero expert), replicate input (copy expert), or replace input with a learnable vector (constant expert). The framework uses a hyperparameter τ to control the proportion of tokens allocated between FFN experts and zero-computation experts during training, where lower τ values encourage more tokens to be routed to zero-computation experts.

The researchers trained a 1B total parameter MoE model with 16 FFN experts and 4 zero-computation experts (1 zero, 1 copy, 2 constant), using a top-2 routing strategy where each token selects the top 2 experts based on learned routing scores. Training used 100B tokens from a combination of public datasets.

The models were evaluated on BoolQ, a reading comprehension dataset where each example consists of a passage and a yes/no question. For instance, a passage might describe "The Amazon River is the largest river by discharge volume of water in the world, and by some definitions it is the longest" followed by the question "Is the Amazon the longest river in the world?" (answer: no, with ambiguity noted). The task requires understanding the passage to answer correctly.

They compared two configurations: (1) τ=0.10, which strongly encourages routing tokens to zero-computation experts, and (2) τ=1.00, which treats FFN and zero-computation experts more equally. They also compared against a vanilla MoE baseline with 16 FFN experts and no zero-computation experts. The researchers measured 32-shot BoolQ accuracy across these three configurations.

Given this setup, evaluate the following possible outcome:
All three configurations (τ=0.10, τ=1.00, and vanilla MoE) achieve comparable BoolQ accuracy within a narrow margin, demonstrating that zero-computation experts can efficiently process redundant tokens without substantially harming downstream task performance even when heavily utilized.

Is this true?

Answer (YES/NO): NO